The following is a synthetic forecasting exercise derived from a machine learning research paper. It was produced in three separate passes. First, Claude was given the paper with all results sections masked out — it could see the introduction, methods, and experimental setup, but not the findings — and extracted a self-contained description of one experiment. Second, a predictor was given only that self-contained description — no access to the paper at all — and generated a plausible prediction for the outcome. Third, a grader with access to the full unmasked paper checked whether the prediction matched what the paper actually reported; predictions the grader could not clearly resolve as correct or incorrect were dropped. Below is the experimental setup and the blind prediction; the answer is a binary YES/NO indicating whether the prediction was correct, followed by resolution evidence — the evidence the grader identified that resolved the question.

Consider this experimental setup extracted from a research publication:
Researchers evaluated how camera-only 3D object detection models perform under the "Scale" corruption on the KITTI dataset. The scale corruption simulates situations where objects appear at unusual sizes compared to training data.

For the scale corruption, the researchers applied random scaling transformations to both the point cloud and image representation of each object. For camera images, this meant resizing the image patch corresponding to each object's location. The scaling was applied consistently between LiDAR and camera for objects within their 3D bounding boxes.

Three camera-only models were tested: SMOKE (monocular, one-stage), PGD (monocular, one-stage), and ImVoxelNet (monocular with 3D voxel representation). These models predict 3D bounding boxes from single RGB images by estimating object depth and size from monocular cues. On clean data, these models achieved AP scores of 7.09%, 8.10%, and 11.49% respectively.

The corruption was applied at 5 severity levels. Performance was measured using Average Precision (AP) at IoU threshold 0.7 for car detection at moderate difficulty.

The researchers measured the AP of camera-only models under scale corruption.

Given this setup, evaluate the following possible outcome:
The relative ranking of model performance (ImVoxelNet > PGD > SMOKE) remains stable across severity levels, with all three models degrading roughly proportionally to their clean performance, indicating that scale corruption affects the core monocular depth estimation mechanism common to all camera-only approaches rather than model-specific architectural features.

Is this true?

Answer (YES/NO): YES